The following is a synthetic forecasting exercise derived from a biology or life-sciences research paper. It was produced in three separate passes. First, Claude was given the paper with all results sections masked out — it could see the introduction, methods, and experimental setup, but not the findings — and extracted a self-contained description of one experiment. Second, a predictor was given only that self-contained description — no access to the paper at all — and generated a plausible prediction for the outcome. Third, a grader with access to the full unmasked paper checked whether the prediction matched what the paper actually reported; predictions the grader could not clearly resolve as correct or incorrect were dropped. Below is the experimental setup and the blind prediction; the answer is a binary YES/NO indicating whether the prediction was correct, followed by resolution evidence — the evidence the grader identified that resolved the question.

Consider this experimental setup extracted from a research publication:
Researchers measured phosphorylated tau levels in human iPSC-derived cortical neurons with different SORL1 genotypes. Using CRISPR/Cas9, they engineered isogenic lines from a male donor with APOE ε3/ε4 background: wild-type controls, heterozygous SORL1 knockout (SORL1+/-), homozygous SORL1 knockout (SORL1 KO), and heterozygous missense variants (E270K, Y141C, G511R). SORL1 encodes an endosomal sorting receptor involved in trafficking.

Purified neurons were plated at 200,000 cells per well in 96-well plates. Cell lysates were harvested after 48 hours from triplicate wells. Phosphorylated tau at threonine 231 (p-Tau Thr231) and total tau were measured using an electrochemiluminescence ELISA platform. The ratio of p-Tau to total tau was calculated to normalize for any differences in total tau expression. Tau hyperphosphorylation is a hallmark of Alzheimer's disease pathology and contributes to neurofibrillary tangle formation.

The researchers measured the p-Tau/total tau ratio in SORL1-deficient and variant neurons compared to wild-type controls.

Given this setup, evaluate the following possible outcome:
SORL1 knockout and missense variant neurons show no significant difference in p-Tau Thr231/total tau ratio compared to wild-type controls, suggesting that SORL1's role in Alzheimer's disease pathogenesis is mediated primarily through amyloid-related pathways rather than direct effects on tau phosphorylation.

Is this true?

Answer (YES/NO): NO